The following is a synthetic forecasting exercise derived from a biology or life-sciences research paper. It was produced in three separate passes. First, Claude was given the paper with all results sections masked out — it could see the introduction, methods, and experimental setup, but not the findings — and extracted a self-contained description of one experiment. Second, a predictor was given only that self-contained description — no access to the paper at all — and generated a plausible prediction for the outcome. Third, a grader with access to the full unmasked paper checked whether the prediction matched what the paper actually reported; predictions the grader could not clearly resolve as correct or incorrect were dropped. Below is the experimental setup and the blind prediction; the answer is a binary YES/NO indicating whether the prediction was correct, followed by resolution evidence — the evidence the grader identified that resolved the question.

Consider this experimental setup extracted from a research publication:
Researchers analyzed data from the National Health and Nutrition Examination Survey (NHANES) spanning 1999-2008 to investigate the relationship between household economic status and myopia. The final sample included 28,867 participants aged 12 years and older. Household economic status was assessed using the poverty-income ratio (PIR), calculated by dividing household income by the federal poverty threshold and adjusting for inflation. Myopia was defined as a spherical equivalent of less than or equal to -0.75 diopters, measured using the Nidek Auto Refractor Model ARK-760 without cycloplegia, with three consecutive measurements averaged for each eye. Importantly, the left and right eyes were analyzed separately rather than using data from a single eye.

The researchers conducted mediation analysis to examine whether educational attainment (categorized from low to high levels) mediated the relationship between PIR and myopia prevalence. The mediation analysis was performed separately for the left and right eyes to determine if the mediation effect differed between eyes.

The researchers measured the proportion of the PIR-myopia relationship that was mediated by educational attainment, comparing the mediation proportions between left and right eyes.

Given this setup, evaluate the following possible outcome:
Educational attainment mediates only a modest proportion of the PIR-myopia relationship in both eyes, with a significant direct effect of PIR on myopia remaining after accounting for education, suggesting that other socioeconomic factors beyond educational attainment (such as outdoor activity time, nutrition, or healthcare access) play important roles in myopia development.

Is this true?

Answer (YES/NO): YES